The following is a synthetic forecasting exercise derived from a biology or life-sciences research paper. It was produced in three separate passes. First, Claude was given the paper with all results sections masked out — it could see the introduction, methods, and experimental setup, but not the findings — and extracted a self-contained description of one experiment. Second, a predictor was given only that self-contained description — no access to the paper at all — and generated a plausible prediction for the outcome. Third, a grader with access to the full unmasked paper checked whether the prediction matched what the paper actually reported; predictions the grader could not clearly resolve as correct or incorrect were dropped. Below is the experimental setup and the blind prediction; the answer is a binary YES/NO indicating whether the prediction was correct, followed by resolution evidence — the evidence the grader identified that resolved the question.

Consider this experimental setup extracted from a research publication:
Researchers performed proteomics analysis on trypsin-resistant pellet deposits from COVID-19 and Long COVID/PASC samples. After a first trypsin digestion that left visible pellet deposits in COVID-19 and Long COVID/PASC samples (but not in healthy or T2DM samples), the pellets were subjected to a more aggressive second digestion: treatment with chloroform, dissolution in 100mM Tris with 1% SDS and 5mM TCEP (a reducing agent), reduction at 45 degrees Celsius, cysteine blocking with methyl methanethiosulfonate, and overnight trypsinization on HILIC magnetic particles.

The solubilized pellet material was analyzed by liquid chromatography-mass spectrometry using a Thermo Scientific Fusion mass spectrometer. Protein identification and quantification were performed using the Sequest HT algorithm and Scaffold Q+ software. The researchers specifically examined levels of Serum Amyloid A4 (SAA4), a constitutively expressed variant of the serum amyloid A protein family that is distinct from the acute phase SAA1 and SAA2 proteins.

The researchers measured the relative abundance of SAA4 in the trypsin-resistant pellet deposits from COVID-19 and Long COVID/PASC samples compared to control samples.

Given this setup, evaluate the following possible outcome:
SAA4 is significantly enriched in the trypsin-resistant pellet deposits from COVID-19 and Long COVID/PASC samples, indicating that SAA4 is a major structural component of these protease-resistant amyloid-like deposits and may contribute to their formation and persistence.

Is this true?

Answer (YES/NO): NO